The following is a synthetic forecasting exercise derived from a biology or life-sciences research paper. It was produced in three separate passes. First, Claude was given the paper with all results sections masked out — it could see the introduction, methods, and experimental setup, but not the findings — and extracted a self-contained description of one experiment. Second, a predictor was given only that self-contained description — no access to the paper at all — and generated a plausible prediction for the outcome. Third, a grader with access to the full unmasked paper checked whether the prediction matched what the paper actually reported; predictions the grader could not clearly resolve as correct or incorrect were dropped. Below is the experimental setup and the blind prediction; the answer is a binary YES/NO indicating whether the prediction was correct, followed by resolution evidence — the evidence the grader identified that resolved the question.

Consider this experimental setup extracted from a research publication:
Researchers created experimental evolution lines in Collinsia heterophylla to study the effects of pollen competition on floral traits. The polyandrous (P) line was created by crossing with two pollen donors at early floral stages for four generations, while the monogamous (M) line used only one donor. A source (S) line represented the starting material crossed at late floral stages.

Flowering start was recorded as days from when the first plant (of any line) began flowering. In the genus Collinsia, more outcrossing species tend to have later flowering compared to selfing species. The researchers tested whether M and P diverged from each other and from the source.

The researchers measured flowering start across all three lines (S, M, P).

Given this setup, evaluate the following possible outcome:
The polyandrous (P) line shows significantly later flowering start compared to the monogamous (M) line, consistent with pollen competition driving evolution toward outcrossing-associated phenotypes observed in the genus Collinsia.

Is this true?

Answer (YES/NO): YES